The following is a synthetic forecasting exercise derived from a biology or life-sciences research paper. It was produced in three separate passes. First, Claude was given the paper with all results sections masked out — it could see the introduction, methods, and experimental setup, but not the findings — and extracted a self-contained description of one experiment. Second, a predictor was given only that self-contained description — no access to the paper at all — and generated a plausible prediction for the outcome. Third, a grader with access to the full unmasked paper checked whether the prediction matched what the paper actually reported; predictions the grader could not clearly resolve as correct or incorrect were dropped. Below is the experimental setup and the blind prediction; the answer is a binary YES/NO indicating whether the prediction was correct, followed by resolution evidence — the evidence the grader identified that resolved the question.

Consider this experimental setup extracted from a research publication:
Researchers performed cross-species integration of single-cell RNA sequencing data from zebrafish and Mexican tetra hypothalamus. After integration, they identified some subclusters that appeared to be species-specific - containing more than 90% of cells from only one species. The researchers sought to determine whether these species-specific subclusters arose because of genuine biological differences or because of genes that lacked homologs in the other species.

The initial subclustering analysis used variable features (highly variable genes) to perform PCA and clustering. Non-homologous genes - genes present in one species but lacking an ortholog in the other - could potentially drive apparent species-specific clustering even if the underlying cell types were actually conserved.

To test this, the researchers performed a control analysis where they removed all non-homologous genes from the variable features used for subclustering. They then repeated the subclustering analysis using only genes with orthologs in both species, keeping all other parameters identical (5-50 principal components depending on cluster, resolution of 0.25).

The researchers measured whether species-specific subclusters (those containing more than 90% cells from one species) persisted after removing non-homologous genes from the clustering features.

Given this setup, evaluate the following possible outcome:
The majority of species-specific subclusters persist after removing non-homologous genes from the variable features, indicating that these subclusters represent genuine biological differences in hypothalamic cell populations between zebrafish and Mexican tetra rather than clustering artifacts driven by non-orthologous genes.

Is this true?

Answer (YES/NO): YES